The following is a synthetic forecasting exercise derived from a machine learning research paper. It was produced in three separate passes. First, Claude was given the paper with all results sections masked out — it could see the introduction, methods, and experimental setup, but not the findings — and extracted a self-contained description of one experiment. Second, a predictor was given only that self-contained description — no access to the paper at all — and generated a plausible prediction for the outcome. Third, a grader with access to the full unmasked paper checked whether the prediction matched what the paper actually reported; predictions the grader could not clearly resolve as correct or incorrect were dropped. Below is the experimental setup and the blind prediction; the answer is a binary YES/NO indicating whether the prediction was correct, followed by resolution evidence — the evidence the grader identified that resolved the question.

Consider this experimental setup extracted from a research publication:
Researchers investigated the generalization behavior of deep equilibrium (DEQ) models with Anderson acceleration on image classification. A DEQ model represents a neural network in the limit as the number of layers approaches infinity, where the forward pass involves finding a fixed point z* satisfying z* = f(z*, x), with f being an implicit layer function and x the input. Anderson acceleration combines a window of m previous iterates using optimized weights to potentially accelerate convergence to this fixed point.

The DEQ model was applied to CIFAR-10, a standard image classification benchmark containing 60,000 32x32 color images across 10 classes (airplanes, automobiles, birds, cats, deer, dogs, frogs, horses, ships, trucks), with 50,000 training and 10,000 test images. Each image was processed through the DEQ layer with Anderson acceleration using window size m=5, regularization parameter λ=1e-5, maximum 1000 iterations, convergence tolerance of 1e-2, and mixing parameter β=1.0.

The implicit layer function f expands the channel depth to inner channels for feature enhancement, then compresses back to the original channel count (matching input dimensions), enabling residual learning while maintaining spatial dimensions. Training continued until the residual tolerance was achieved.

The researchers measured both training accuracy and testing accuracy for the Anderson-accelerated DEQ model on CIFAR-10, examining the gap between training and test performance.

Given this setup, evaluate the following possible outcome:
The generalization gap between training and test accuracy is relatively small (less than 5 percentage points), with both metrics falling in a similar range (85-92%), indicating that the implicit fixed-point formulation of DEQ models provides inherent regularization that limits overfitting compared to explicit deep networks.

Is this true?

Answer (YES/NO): NO